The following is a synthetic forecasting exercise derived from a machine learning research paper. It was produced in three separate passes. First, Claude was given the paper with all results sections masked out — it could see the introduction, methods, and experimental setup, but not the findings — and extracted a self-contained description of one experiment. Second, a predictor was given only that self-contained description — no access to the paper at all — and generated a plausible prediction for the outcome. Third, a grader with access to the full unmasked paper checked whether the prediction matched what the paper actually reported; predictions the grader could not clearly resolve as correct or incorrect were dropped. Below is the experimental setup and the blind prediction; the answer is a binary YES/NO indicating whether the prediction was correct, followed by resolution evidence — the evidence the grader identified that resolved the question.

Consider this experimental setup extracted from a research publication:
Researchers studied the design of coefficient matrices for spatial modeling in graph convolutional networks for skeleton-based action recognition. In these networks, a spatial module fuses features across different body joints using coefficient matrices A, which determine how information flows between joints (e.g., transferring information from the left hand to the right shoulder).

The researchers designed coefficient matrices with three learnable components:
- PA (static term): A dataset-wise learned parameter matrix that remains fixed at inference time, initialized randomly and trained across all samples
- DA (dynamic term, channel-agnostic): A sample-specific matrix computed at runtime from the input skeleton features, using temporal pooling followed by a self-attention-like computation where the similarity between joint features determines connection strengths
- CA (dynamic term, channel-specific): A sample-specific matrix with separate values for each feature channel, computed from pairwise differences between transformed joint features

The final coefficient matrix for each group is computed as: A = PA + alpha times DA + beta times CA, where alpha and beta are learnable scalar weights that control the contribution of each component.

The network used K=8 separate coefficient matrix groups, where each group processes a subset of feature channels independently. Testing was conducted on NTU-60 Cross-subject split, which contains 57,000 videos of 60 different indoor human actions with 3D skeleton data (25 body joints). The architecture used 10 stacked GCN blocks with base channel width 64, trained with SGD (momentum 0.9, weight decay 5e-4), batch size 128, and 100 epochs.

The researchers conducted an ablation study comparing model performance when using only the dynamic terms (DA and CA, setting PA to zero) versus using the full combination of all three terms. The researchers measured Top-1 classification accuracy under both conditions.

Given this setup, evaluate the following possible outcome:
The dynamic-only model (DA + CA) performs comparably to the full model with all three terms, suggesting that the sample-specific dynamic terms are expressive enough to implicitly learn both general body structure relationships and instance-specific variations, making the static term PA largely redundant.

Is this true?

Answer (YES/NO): NO